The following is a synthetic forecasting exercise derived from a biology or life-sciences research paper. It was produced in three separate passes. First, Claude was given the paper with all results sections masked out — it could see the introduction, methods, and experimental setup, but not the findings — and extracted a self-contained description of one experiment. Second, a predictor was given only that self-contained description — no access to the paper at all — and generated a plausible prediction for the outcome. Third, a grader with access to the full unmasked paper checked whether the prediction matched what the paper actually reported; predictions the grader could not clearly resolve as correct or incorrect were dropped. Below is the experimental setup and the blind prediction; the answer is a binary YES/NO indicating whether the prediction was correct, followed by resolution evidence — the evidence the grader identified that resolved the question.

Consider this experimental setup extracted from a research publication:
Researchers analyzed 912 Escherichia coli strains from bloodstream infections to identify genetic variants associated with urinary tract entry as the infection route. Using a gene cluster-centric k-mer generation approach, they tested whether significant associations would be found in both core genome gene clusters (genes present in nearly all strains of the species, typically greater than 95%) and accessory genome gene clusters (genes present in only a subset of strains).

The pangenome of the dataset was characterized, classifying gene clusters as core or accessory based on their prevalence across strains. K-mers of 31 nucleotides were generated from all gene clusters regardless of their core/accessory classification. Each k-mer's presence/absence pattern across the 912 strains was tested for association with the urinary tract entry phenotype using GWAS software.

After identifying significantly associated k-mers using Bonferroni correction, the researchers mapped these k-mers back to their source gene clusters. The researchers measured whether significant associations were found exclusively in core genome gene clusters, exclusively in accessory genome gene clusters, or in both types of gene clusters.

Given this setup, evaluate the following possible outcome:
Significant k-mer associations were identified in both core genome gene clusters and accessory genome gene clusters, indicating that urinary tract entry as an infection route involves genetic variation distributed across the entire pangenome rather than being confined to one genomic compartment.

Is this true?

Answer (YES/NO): NO